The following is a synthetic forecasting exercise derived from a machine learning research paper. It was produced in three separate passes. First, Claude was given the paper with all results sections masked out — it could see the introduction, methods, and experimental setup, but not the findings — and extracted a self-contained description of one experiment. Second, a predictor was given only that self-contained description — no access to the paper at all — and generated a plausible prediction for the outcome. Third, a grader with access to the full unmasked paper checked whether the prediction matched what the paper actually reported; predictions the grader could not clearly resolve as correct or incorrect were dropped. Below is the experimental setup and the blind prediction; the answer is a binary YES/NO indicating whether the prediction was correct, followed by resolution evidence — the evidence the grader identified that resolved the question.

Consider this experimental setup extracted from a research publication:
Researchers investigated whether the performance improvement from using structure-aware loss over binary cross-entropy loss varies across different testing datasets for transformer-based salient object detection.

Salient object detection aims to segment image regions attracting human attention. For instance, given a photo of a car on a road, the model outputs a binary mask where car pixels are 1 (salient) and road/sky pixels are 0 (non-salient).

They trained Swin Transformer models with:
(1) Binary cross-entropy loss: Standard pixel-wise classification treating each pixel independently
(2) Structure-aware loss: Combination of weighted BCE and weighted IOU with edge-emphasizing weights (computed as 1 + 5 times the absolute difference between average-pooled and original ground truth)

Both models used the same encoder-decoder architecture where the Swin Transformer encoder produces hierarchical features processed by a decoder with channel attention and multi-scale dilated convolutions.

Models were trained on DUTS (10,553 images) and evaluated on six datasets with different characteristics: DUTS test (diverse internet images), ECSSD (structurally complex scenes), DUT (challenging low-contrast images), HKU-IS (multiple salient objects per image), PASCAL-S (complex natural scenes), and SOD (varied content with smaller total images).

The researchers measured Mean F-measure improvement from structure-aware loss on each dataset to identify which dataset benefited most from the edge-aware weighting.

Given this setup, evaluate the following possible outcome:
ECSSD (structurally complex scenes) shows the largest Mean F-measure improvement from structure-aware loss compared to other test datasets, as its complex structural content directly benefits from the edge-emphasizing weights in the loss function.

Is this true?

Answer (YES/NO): NO